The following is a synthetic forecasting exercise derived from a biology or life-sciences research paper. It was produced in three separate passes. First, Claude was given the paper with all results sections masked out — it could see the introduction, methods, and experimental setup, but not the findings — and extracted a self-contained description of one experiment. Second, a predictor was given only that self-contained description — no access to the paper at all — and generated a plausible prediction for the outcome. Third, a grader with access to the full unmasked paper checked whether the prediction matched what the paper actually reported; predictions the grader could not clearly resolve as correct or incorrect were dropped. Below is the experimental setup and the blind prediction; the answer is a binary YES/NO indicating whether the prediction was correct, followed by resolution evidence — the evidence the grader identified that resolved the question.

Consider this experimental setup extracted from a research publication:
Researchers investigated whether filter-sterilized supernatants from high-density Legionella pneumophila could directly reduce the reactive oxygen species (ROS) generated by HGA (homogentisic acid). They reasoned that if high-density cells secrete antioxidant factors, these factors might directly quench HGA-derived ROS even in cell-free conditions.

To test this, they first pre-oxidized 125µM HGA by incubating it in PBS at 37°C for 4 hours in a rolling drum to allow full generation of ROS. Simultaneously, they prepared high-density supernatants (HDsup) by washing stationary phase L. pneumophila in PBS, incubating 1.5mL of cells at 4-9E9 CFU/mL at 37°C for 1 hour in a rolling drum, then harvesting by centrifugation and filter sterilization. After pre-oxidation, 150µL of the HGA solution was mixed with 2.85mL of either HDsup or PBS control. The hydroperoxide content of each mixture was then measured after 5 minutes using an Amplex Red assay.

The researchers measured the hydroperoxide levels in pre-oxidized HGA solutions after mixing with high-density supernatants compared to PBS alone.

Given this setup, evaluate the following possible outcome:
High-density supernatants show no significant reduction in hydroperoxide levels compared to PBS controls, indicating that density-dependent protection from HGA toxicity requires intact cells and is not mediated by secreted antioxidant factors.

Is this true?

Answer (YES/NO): NO